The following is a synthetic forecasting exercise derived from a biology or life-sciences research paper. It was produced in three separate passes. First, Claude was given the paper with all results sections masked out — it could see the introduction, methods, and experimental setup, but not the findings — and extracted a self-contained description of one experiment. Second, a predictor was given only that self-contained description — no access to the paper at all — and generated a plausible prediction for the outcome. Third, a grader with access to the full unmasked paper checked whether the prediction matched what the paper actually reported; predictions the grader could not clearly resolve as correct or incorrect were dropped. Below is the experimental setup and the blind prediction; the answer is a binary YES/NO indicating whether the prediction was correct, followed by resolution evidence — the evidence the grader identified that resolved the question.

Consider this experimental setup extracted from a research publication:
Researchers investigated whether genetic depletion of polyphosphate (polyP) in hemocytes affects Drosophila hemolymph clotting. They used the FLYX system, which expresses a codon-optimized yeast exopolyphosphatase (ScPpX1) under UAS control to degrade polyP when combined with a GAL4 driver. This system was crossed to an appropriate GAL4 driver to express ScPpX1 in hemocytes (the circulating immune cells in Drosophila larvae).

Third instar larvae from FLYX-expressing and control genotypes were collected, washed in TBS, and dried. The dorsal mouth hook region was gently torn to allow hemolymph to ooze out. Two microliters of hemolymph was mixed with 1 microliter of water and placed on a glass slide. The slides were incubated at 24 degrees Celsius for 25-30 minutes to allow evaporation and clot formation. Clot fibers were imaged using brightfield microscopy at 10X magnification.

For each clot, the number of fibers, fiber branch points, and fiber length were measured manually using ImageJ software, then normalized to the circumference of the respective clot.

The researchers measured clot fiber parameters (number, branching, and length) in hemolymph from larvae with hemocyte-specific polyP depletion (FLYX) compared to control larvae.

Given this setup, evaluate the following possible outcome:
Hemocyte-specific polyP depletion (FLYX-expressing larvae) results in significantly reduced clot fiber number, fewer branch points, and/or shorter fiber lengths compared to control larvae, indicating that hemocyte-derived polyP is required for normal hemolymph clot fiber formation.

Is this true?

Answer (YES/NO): YES